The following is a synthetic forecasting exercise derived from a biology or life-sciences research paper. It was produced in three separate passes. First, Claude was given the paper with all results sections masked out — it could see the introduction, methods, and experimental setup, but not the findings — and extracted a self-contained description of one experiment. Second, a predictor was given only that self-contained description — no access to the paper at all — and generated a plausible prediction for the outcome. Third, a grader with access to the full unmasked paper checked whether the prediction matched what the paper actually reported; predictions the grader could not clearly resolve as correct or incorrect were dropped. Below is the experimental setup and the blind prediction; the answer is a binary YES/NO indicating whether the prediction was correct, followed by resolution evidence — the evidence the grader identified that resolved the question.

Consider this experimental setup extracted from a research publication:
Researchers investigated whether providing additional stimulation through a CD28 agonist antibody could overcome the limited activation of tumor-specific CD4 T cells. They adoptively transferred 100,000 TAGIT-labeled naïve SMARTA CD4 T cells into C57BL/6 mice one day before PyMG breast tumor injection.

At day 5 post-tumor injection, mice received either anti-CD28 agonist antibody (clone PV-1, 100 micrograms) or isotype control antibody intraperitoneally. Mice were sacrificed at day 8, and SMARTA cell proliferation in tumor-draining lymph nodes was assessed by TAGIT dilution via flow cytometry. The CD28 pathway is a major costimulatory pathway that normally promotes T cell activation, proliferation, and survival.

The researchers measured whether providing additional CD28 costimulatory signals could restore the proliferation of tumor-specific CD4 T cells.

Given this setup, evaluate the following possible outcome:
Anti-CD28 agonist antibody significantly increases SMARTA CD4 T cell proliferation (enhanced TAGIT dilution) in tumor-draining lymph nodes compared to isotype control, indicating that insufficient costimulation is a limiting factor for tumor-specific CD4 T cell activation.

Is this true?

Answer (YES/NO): YES